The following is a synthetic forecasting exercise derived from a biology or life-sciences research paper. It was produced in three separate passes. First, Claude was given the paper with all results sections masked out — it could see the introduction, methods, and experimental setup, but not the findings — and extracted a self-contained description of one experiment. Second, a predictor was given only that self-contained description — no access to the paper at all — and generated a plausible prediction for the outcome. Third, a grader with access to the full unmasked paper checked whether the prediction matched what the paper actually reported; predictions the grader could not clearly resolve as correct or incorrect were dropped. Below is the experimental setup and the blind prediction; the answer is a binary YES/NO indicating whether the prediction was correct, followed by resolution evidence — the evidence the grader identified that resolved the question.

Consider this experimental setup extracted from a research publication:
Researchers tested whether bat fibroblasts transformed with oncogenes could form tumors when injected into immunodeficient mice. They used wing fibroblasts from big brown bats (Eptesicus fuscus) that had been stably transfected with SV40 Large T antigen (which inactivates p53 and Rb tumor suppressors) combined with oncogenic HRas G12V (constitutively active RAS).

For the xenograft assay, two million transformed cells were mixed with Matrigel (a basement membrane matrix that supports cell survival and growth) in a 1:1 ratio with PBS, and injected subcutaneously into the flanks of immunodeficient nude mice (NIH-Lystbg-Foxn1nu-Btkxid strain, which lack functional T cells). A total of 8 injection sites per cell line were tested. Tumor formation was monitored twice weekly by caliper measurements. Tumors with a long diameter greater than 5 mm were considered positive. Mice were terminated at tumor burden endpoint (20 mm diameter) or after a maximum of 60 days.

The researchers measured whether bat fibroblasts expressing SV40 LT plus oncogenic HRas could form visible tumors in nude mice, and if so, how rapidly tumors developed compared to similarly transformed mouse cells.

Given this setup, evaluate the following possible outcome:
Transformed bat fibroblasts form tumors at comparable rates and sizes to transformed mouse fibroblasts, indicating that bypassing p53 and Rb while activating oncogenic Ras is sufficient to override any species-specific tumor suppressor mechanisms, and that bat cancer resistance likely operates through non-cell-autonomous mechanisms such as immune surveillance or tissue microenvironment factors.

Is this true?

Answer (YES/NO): YES